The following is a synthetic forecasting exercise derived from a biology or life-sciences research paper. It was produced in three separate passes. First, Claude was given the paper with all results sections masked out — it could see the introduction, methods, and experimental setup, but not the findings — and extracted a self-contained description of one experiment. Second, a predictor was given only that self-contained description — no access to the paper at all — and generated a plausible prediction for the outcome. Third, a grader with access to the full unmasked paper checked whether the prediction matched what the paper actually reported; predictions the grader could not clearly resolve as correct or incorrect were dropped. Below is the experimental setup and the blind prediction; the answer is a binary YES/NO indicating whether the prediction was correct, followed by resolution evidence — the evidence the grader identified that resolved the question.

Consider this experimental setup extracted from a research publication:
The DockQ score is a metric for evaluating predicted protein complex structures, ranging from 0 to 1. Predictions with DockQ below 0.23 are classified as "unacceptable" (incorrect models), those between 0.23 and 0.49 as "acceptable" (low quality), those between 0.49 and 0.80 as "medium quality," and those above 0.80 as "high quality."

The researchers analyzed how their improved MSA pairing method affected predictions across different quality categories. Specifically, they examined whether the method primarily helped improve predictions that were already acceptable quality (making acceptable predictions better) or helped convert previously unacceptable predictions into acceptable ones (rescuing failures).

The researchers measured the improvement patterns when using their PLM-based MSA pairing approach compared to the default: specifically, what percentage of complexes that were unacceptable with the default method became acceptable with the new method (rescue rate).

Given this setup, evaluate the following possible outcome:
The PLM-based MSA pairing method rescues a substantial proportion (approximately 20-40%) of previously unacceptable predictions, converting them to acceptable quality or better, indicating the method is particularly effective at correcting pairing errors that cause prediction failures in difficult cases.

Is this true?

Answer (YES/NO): NO